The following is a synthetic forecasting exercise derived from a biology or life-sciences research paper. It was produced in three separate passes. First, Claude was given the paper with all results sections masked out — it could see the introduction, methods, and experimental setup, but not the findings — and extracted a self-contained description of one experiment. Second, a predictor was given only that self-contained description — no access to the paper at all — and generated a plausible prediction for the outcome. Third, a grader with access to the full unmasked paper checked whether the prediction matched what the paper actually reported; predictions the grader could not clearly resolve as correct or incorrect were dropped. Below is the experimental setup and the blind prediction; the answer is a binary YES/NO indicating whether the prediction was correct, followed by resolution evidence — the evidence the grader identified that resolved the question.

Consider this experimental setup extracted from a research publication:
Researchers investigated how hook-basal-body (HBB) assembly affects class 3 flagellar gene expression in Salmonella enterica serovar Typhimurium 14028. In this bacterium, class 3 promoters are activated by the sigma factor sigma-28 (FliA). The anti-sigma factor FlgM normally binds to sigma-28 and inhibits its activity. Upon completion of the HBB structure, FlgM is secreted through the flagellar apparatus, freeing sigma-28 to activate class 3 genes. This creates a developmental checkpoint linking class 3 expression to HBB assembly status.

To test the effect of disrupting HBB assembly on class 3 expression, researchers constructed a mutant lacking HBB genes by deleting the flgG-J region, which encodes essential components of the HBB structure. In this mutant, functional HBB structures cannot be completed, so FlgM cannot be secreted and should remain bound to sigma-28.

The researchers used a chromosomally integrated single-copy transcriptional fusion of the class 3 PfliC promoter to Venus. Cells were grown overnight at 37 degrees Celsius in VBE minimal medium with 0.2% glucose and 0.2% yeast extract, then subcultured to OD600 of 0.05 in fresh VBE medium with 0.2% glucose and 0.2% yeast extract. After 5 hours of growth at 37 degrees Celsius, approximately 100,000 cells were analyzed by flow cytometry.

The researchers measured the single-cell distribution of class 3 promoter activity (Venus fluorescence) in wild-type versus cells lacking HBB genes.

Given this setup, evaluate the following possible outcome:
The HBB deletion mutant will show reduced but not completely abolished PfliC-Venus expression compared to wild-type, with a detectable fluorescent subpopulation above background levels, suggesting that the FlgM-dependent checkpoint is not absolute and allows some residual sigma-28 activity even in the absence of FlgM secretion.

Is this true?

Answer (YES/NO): NO